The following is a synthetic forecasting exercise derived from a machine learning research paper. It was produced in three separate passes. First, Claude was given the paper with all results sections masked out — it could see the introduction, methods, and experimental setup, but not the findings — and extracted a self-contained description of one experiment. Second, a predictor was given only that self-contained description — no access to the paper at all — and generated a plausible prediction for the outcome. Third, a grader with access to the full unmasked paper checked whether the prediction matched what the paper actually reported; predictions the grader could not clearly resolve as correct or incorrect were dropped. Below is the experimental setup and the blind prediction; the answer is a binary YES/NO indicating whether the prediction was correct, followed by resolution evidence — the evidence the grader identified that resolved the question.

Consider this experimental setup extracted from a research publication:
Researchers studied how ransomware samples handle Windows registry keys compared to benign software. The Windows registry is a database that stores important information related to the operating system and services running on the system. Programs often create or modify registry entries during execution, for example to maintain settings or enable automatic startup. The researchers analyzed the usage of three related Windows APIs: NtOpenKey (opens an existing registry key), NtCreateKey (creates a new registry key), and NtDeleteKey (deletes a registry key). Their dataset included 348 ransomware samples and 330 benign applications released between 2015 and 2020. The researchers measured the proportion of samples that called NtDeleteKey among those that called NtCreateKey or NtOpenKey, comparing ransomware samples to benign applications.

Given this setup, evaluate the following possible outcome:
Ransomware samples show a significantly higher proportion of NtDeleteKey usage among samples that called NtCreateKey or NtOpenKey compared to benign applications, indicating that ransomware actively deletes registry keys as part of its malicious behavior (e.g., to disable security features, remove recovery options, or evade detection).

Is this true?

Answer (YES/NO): NO